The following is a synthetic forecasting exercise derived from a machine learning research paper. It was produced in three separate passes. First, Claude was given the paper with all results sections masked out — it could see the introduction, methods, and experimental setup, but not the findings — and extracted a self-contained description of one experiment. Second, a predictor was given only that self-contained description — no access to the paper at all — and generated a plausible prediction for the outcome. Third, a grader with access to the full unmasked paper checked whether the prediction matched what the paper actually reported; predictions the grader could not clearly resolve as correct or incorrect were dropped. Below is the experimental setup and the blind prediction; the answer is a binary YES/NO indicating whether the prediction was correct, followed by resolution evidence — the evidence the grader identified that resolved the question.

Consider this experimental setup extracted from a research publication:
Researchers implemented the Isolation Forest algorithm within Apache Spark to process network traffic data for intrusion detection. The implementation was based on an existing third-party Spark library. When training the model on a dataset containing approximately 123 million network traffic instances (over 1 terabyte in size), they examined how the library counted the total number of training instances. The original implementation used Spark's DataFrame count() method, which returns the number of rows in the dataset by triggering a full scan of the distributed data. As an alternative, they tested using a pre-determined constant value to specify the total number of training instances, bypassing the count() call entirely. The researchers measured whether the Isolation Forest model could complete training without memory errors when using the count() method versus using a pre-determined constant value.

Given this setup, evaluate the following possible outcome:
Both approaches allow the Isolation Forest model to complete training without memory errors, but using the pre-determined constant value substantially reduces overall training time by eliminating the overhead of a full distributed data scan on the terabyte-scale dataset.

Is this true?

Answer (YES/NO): NO